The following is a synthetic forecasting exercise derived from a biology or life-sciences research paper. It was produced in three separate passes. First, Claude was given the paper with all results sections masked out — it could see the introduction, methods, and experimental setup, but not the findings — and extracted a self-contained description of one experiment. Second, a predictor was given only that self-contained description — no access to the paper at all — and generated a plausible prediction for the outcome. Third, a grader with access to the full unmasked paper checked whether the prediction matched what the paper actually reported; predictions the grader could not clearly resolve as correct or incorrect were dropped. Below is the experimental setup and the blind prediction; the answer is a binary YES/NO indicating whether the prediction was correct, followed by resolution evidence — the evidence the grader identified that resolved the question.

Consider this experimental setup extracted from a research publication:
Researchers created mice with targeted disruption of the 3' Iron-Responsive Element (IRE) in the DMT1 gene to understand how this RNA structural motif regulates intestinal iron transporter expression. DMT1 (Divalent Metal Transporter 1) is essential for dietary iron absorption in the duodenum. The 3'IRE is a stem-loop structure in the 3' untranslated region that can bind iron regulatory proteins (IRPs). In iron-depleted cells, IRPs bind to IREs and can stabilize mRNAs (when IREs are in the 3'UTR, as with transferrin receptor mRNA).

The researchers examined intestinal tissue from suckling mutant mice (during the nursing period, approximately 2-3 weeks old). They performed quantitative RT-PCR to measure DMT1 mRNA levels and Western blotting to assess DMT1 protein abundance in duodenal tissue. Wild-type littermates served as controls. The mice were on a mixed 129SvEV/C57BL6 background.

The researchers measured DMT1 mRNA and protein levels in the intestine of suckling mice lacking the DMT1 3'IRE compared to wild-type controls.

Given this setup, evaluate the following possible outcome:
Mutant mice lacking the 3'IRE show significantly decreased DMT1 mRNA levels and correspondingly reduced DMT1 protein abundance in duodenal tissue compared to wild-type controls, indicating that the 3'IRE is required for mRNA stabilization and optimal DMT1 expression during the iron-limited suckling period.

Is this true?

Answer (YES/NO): YES